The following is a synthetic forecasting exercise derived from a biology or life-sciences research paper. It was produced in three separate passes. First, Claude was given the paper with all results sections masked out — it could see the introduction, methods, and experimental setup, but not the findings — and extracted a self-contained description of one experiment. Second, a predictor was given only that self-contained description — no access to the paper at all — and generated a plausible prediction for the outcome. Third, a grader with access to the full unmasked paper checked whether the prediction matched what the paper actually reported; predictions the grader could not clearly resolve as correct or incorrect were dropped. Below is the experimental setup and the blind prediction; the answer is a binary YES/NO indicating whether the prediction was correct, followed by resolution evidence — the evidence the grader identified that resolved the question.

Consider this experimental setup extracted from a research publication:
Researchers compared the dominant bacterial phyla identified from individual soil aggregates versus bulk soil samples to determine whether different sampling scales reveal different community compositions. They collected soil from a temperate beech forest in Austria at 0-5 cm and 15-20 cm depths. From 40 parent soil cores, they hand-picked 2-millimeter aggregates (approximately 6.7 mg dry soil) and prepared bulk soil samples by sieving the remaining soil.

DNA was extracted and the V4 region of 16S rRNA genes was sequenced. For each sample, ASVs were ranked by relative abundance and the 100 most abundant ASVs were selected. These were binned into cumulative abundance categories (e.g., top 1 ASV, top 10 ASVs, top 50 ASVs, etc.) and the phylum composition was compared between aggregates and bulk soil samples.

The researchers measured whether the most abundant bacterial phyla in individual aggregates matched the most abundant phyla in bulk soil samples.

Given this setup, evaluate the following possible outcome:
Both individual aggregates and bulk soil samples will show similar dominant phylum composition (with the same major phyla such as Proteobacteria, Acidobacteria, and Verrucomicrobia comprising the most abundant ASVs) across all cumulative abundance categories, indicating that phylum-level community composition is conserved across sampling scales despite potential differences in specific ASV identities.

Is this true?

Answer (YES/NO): NO